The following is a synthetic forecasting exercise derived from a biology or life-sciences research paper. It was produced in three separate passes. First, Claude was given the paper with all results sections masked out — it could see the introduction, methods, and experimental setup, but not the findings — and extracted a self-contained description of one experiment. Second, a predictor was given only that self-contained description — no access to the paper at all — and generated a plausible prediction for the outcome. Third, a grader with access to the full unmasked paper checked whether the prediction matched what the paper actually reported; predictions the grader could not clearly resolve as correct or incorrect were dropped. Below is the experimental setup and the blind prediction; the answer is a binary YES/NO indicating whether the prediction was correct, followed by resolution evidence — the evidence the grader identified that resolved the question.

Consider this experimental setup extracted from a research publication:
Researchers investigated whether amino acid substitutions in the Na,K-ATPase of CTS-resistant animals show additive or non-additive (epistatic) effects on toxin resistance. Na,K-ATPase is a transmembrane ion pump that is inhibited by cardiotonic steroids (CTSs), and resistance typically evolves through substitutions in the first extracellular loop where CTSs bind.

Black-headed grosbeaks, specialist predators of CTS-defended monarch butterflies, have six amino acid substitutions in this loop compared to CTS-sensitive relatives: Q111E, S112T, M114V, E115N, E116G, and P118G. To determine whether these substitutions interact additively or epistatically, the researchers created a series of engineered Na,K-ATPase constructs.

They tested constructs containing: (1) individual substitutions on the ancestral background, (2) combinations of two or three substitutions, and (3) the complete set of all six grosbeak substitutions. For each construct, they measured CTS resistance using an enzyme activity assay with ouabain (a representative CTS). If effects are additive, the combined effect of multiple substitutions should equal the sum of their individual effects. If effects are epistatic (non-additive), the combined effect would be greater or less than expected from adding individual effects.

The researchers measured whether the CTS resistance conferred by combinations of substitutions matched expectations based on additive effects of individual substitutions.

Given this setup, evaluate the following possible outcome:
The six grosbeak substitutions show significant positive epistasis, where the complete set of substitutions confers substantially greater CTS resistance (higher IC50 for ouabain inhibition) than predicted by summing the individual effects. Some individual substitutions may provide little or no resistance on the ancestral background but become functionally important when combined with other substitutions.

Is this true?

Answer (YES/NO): NO